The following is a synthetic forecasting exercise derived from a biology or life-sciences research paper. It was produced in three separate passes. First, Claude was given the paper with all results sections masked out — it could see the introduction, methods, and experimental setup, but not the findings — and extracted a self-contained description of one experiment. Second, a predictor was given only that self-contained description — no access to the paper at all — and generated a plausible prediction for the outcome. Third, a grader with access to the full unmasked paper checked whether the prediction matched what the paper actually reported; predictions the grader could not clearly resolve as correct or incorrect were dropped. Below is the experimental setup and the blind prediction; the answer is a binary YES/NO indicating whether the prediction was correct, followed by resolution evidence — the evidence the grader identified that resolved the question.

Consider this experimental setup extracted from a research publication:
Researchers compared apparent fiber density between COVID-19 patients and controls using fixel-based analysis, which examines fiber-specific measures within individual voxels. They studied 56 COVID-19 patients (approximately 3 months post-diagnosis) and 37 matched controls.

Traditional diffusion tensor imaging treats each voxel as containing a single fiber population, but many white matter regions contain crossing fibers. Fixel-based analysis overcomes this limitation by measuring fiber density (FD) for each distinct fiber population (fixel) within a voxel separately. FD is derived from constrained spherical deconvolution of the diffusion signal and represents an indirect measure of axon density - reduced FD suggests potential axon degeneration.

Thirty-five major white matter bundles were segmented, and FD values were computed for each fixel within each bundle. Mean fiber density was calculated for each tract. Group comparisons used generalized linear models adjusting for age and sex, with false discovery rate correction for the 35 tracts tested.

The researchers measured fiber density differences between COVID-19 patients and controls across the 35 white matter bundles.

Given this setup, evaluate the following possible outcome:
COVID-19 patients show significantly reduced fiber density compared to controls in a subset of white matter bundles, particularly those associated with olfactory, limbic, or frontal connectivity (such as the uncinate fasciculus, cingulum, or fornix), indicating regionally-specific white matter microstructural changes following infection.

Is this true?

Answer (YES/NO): NO